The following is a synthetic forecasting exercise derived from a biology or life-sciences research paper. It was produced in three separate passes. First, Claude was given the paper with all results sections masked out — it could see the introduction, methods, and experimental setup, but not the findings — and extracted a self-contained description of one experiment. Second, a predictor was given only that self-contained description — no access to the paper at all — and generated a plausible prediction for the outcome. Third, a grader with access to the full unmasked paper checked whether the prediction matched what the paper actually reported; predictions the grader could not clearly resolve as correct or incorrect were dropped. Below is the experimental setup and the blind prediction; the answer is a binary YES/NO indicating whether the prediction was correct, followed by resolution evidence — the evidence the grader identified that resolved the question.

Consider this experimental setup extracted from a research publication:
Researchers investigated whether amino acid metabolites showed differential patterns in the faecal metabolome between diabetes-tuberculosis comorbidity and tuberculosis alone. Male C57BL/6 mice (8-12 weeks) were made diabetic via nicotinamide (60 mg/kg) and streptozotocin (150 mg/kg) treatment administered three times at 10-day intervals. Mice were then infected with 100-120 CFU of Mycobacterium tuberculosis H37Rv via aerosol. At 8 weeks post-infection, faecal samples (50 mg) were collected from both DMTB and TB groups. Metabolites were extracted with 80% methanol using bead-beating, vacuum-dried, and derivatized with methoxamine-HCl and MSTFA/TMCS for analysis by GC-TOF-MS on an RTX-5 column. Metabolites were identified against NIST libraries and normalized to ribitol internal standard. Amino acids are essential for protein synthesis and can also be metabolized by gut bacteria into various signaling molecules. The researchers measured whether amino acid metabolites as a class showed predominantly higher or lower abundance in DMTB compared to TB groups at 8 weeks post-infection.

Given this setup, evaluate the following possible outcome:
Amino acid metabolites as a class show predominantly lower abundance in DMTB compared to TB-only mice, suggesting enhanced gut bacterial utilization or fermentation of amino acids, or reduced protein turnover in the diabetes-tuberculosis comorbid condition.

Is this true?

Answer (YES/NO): NO